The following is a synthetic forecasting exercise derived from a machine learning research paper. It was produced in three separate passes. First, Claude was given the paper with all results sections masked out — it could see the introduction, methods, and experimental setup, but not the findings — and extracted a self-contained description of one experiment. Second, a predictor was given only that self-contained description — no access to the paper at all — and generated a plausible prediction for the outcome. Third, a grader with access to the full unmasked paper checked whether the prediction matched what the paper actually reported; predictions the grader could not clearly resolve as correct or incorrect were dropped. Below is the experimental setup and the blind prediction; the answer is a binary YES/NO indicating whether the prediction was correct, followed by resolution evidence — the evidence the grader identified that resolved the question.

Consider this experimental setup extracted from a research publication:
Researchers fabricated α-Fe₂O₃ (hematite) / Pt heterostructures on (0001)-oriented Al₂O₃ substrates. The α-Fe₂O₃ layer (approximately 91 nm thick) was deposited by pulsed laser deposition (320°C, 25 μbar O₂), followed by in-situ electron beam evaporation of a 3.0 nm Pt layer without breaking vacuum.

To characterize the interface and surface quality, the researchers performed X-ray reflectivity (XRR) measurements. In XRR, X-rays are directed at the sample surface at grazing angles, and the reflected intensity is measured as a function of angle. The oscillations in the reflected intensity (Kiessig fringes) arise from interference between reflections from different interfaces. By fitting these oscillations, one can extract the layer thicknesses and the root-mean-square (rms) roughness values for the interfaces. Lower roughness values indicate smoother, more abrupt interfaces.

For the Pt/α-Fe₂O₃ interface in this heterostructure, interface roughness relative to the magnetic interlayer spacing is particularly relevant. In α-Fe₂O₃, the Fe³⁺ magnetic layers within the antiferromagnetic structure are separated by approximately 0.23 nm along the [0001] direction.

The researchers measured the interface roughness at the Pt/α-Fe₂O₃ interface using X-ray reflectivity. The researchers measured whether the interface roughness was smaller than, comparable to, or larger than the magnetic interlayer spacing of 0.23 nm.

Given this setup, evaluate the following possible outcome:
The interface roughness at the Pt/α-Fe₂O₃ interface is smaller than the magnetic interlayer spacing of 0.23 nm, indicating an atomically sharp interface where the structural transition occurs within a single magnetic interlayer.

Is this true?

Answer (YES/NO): NO